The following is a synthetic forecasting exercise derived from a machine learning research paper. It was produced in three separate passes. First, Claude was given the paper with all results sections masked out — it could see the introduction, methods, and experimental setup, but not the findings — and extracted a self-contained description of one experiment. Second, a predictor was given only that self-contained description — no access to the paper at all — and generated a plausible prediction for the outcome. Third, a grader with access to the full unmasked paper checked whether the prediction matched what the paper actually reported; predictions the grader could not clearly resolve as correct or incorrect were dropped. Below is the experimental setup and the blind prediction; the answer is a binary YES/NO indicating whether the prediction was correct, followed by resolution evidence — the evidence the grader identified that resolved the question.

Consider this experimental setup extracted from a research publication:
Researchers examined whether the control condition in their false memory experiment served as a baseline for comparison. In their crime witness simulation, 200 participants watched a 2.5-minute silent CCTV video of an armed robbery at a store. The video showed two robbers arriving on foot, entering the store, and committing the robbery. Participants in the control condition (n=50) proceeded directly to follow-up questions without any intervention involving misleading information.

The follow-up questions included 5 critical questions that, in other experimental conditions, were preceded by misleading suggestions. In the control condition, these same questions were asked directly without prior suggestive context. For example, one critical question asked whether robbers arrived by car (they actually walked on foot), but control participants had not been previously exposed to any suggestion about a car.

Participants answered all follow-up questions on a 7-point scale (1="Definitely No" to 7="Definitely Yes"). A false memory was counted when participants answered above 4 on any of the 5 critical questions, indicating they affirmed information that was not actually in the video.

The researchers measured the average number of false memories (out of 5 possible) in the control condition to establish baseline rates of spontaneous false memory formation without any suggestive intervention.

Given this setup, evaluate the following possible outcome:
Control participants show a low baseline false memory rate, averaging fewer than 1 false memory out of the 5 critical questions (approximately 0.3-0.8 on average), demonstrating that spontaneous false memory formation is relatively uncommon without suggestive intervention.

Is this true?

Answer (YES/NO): YES